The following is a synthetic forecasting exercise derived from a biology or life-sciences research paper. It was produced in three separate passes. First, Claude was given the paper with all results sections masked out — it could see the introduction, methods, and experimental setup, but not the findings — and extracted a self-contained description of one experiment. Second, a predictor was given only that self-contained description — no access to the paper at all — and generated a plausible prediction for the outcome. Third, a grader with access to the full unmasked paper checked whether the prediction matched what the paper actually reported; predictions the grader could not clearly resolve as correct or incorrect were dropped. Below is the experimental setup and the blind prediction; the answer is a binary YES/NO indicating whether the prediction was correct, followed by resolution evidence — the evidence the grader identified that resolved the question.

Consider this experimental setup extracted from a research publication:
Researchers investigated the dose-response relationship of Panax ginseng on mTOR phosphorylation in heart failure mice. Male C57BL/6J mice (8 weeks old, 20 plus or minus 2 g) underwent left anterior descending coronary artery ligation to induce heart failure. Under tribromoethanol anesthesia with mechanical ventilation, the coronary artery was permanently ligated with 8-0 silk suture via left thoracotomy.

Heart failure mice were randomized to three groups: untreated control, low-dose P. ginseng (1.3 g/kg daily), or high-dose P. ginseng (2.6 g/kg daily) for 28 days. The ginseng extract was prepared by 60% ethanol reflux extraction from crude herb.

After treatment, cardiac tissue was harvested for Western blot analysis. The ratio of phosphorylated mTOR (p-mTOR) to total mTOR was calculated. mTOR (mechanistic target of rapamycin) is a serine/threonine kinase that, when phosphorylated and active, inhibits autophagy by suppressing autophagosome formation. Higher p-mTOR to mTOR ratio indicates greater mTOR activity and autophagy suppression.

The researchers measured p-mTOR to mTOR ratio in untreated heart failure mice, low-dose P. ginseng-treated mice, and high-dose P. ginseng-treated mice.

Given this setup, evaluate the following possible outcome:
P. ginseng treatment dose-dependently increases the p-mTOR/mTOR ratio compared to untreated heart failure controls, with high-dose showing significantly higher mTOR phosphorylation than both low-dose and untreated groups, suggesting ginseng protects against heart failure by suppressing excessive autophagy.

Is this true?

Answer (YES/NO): NO